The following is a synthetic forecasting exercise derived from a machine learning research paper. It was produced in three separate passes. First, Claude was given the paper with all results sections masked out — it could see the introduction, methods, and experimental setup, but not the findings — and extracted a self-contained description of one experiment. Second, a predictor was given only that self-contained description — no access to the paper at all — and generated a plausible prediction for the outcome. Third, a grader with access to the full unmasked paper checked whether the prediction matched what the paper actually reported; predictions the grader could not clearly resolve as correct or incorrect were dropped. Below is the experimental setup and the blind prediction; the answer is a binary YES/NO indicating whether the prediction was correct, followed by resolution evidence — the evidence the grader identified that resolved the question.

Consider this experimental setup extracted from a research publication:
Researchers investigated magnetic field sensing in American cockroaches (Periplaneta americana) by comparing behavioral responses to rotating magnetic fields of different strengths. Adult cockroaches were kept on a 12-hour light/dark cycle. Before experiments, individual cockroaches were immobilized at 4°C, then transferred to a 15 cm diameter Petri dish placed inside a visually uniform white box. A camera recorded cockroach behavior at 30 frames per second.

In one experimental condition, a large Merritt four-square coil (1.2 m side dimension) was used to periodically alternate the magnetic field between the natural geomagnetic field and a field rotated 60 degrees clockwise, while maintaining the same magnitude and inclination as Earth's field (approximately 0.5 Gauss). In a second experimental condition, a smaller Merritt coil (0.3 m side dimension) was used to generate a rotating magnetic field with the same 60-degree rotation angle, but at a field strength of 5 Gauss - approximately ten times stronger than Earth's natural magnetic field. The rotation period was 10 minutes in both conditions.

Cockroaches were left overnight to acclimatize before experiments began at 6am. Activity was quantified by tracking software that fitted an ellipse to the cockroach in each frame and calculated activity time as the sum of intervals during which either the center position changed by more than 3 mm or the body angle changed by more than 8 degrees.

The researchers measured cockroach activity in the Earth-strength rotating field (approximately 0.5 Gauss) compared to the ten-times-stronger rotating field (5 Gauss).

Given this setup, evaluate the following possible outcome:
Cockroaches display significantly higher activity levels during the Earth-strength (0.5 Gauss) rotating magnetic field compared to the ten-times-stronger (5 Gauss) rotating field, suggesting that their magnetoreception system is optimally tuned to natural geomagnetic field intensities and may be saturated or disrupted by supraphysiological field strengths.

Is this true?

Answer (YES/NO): YES